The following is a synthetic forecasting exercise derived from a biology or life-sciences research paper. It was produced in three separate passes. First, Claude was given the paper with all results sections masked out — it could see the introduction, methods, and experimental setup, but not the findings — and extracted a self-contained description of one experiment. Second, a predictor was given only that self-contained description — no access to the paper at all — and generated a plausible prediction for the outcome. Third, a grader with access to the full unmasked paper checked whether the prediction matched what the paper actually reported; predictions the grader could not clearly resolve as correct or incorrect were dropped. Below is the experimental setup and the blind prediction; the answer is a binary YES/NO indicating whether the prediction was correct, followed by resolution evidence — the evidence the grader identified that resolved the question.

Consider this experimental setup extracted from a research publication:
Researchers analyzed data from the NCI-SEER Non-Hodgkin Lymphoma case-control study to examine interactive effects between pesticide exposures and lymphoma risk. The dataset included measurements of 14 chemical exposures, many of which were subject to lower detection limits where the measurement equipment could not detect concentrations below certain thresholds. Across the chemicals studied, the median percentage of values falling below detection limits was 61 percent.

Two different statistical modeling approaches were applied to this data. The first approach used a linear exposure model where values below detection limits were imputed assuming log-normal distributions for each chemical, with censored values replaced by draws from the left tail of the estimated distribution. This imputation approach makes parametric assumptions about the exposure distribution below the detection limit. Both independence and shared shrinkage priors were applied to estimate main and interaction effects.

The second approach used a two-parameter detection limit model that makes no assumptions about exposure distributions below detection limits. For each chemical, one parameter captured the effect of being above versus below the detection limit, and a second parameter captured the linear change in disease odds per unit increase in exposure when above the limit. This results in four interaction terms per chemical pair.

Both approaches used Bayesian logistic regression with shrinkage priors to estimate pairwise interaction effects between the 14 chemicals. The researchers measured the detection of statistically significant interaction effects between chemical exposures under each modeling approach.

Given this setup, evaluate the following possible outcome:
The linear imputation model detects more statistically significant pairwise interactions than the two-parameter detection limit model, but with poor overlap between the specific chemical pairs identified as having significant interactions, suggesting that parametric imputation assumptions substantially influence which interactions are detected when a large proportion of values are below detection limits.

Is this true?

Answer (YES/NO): NO